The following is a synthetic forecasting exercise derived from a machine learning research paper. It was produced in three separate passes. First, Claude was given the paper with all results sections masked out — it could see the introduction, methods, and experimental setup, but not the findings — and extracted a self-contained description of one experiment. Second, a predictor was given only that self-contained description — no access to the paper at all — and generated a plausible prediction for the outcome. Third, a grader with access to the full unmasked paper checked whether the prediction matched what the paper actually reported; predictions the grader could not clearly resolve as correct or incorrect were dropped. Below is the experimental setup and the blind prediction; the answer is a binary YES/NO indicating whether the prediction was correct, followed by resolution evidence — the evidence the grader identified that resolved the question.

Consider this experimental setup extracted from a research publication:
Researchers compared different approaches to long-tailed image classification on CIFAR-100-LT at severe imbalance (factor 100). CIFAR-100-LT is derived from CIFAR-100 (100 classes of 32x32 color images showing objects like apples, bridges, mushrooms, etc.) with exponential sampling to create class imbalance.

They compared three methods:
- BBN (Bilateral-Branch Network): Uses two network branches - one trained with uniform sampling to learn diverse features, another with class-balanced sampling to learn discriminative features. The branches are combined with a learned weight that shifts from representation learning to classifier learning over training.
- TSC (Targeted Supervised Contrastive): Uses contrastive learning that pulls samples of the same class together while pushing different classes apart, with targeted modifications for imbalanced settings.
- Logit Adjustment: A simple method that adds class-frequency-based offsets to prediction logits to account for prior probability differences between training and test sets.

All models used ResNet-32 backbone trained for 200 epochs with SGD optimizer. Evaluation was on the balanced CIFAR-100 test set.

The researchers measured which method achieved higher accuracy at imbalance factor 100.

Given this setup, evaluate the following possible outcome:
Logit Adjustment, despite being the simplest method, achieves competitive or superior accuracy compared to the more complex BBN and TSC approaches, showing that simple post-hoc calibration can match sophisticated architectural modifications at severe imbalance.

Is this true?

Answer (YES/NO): YES